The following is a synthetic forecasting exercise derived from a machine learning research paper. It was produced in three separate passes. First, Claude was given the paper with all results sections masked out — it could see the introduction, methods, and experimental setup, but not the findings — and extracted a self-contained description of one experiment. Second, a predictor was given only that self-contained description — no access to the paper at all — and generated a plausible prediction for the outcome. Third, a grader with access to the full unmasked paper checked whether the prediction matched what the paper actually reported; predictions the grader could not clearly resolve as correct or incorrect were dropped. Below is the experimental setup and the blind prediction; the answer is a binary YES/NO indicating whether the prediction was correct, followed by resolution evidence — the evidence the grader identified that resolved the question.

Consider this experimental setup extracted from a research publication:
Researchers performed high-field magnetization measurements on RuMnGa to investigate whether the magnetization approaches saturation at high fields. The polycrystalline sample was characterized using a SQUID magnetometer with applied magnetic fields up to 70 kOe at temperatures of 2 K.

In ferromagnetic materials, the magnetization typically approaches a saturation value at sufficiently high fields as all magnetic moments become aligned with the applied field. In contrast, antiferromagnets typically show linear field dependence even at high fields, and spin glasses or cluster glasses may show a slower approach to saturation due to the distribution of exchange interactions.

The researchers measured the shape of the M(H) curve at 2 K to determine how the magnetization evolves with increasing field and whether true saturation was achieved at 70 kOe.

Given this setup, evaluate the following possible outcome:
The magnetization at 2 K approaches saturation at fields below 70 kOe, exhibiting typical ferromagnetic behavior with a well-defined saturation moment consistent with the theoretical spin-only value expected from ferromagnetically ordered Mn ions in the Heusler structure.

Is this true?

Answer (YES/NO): NO